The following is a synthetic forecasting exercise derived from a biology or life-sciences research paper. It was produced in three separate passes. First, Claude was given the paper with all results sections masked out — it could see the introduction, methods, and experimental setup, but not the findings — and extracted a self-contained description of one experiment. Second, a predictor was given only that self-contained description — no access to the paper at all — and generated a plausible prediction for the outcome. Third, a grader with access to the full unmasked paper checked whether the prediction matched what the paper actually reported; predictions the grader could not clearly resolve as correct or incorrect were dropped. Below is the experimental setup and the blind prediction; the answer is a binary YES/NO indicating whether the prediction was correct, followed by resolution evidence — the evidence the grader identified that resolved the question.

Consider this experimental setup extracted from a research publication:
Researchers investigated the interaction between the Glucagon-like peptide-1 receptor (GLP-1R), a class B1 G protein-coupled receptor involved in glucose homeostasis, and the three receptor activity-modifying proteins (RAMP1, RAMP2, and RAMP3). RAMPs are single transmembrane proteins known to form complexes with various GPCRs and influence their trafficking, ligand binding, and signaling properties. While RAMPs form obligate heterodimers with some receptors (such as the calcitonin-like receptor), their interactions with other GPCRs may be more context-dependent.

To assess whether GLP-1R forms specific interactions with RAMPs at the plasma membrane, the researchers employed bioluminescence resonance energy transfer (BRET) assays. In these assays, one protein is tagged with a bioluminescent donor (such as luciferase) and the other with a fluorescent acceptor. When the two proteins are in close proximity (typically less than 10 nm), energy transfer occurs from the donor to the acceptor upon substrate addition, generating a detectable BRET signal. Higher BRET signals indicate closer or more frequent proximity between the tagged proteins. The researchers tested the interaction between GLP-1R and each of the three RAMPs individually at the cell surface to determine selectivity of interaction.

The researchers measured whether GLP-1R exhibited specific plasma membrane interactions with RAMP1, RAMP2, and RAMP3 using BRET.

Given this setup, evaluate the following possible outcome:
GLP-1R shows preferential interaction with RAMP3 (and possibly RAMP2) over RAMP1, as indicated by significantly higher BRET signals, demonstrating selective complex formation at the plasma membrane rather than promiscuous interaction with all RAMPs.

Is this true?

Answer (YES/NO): NO